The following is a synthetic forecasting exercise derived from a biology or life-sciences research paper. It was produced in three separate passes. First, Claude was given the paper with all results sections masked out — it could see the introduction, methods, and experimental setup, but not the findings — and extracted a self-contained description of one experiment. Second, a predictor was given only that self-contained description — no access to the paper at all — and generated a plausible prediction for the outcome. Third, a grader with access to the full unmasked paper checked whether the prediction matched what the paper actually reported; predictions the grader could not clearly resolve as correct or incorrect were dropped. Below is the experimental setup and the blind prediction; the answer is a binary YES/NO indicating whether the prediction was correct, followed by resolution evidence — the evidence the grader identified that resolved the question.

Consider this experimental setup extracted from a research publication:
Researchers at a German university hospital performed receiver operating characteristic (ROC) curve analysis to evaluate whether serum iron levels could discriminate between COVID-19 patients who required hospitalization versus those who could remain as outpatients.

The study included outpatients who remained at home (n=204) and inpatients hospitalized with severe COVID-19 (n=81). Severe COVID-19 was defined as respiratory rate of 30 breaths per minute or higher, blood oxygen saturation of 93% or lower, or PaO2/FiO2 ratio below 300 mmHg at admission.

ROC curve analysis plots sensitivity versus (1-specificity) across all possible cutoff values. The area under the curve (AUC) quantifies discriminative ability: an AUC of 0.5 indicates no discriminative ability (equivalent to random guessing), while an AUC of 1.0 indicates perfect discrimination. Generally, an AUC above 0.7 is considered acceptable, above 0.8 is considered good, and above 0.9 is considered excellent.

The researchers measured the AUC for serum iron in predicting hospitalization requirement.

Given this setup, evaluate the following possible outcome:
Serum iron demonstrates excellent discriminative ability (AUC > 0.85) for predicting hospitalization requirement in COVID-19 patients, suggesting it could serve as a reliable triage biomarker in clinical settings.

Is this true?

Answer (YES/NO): YES